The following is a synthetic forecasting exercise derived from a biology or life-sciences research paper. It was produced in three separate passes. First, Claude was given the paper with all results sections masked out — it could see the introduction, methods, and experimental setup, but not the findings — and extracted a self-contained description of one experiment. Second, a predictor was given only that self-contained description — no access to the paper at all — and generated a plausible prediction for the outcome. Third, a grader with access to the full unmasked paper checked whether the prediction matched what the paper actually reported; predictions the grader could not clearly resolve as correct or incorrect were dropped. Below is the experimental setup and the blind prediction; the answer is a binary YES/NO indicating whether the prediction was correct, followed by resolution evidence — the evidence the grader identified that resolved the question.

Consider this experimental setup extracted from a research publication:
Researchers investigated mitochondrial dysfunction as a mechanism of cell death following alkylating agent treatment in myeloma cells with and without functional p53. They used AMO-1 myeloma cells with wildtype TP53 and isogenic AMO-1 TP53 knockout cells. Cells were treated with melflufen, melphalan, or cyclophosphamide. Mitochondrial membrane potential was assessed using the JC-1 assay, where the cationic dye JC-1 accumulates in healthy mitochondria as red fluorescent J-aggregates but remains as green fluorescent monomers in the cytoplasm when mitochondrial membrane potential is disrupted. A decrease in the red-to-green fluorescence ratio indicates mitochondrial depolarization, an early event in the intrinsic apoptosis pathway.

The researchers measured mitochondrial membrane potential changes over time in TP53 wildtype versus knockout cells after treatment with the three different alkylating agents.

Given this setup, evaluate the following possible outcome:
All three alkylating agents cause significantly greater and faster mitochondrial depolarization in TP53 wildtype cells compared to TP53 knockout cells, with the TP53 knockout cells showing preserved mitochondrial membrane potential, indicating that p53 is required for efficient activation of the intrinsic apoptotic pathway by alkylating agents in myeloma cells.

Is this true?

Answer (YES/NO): NO